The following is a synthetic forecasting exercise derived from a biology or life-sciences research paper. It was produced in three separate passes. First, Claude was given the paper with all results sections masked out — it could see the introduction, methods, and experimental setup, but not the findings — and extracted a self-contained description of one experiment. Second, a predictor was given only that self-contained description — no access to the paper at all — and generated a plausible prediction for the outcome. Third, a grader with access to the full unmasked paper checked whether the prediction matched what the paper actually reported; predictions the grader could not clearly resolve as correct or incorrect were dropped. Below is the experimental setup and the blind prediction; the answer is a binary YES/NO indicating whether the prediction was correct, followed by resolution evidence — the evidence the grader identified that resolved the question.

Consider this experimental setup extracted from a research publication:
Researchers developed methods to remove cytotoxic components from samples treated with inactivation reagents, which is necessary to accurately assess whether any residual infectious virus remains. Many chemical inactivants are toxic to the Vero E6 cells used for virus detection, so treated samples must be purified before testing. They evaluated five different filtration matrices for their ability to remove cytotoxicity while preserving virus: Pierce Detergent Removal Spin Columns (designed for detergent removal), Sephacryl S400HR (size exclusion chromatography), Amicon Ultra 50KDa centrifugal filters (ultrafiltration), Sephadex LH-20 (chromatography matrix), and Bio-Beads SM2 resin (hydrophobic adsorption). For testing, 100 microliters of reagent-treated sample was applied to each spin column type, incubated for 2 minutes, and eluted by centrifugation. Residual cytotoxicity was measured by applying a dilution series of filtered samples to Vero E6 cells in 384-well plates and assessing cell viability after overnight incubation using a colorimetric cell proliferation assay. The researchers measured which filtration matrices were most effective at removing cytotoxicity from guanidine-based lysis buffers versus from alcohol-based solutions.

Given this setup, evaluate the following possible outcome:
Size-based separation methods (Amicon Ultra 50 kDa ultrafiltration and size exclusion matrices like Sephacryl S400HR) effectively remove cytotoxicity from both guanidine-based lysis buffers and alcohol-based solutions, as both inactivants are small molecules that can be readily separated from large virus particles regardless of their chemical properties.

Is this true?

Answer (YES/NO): NO